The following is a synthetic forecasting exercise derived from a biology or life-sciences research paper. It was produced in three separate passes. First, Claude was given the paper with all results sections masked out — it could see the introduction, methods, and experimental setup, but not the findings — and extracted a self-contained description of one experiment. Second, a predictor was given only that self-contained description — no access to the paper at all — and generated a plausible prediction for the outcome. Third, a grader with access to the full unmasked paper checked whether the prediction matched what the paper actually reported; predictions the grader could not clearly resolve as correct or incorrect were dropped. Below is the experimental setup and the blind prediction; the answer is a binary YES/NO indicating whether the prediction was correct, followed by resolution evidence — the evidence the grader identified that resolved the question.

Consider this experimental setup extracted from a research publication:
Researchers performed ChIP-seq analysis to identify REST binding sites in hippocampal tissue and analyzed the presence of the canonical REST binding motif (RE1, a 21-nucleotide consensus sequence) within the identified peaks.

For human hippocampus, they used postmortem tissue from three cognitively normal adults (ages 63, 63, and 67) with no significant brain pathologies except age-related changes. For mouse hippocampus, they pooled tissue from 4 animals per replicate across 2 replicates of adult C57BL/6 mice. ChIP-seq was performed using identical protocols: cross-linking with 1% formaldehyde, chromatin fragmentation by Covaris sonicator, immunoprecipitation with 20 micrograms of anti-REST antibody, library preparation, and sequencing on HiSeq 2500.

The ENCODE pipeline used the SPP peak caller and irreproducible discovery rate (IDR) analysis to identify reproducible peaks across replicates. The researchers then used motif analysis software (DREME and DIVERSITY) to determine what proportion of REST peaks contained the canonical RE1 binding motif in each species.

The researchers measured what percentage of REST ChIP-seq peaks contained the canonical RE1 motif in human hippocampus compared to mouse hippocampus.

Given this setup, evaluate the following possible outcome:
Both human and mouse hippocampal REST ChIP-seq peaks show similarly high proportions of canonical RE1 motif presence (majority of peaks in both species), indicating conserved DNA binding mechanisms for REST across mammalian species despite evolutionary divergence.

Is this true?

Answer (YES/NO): NO